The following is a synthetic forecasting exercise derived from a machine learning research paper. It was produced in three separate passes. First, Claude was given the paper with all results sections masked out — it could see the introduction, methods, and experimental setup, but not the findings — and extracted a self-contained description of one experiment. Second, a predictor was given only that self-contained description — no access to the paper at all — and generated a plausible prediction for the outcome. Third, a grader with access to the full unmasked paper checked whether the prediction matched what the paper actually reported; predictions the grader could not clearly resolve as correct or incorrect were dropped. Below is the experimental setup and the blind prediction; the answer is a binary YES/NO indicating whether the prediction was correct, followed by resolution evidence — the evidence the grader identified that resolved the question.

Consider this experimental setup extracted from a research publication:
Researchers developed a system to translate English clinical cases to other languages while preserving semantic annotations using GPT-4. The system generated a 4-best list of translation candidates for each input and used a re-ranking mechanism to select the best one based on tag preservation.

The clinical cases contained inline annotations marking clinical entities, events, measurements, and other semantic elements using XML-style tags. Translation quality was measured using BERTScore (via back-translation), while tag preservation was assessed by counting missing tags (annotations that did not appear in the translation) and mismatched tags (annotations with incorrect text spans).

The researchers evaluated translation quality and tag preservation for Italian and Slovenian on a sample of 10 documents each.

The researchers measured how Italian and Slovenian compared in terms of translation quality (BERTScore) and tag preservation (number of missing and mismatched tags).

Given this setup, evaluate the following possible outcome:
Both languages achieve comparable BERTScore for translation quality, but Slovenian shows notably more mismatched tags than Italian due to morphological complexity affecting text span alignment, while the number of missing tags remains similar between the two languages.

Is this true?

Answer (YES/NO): NO